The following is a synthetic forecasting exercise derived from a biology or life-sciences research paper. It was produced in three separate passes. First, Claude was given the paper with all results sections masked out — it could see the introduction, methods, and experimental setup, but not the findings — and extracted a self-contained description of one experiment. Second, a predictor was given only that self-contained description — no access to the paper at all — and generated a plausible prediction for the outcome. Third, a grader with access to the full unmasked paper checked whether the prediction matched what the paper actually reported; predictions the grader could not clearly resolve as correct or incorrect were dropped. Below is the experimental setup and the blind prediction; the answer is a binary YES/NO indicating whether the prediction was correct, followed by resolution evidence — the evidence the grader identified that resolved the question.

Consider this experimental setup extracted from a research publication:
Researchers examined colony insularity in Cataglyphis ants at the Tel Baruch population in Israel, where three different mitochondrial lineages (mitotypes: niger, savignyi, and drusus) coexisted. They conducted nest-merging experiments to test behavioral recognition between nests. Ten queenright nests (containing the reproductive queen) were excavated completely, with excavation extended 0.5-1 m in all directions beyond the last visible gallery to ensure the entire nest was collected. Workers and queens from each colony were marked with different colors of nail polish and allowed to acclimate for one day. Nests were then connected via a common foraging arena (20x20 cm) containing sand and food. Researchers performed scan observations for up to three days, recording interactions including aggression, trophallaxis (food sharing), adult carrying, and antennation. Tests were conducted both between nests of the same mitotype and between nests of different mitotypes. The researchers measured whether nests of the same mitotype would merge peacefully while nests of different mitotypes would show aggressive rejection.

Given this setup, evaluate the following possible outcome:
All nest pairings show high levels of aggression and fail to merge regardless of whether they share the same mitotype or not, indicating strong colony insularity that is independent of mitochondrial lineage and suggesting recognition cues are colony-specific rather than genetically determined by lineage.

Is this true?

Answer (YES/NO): NO